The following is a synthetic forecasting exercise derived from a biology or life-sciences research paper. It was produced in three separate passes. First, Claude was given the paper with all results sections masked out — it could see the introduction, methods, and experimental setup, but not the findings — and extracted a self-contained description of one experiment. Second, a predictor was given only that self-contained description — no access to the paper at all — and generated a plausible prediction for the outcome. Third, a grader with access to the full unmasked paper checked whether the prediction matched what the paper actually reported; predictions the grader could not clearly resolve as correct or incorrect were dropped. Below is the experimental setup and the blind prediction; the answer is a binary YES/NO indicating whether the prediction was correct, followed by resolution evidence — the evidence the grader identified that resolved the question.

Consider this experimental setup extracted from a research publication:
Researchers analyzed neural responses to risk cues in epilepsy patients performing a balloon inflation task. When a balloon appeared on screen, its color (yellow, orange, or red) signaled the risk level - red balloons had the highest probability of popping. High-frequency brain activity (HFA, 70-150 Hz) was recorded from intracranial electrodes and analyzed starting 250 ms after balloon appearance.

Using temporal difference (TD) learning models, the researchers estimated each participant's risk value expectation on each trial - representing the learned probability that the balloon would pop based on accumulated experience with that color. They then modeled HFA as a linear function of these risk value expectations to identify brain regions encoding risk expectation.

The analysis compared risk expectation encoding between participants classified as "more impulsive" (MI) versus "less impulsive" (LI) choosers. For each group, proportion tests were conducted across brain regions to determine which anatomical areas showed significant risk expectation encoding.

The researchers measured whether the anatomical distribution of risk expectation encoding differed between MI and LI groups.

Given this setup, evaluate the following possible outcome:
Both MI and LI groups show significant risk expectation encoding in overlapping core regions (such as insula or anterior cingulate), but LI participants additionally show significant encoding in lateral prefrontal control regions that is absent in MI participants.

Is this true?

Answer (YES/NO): NO